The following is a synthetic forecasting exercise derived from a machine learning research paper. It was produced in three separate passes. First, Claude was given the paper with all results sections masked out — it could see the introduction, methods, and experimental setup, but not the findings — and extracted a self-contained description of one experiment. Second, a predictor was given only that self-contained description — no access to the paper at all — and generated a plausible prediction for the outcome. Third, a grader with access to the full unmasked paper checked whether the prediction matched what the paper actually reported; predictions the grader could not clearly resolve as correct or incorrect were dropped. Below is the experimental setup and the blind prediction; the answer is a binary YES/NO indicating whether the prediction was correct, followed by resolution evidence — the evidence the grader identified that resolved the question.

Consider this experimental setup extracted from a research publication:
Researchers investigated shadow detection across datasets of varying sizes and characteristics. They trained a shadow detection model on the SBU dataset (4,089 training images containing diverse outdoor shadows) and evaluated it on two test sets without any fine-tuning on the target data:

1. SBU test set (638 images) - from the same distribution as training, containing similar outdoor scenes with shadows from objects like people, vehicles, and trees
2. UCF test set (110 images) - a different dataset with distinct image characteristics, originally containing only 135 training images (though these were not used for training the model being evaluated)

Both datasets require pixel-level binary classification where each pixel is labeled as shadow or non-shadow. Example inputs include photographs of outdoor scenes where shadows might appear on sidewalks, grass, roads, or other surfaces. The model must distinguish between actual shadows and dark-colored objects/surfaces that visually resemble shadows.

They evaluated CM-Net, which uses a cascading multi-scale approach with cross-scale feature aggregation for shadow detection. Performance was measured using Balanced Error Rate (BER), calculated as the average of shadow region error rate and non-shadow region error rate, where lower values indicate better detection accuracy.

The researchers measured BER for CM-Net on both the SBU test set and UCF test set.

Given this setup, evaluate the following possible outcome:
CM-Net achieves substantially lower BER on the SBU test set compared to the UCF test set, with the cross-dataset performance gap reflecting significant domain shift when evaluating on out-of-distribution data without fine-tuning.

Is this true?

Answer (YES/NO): YES